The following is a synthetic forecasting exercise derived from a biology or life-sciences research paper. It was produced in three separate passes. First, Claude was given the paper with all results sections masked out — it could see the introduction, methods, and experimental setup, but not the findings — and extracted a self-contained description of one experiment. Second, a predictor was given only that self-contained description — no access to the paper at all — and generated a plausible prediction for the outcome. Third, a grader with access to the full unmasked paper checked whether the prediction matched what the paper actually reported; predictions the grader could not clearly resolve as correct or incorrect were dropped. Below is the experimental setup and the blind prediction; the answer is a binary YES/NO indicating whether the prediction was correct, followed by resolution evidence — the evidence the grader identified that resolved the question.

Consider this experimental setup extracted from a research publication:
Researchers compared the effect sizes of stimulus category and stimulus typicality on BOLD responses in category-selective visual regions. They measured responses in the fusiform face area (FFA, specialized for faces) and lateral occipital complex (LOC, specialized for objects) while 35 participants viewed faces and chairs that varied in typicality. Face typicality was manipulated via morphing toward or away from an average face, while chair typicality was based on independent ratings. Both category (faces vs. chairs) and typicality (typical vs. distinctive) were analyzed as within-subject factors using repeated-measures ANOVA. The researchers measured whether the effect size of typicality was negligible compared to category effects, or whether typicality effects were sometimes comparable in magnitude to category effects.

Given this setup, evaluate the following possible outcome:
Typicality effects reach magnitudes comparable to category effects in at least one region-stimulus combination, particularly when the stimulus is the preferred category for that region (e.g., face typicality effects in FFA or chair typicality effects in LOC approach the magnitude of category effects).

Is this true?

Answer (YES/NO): YES